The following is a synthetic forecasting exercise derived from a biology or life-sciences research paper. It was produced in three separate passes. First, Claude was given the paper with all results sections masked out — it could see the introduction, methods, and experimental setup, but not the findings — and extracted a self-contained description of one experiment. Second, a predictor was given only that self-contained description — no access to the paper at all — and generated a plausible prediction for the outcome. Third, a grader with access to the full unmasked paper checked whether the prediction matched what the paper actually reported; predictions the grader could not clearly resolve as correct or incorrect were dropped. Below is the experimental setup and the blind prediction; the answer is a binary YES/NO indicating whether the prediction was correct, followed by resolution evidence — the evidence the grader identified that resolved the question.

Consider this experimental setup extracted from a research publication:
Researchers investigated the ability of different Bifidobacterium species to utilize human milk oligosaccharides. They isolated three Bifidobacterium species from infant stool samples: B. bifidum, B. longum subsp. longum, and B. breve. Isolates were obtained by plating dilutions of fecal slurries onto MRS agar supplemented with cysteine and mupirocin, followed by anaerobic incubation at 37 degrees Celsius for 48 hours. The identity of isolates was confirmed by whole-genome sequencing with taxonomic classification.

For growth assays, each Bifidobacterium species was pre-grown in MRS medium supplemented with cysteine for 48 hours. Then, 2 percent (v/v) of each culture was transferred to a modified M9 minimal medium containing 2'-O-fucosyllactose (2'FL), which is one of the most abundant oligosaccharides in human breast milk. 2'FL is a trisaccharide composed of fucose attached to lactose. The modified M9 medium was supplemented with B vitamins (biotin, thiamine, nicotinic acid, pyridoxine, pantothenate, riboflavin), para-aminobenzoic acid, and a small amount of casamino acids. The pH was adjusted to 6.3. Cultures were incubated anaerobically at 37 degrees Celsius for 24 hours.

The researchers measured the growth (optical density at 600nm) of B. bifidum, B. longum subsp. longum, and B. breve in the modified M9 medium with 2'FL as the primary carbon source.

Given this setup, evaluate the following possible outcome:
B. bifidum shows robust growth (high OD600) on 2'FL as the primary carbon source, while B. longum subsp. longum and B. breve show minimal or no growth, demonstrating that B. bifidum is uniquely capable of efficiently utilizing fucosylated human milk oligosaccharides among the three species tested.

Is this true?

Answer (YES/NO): YES